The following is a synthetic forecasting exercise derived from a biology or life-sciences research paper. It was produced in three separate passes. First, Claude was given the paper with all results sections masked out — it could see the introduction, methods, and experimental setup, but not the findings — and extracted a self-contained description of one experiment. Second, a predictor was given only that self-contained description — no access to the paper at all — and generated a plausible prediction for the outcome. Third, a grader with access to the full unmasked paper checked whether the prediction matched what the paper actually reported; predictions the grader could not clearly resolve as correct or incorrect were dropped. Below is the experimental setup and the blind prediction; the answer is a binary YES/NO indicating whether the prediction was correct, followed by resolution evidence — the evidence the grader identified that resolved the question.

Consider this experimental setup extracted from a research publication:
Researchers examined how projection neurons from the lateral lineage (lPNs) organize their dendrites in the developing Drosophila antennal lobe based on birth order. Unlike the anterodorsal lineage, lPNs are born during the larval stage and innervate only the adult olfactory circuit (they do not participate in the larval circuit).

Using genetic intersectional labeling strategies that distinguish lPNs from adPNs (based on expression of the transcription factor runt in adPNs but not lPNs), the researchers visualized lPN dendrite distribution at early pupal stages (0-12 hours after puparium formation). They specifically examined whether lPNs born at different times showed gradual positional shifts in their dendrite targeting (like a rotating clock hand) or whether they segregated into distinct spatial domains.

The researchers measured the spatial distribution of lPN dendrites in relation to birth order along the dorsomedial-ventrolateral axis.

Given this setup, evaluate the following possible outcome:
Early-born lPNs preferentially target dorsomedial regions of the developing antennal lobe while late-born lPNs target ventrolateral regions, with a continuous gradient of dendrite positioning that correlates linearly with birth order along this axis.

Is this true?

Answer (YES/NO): NO